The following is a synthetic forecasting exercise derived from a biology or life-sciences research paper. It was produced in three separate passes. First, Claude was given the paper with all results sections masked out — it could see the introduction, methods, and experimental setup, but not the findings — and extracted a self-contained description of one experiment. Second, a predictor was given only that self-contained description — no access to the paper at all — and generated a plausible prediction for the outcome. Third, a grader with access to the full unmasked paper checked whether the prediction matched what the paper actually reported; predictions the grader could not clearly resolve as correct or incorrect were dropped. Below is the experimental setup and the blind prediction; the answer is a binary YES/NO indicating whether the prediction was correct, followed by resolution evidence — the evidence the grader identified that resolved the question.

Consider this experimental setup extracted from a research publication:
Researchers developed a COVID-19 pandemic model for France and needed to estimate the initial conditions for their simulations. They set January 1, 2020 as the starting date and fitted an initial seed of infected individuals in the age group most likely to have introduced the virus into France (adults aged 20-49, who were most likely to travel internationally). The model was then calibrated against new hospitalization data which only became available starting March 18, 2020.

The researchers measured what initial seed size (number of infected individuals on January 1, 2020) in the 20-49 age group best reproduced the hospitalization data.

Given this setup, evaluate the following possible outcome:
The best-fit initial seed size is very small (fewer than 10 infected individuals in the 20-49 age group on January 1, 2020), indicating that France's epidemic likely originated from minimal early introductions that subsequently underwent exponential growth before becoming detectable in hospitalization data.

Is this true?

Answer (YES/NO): NO